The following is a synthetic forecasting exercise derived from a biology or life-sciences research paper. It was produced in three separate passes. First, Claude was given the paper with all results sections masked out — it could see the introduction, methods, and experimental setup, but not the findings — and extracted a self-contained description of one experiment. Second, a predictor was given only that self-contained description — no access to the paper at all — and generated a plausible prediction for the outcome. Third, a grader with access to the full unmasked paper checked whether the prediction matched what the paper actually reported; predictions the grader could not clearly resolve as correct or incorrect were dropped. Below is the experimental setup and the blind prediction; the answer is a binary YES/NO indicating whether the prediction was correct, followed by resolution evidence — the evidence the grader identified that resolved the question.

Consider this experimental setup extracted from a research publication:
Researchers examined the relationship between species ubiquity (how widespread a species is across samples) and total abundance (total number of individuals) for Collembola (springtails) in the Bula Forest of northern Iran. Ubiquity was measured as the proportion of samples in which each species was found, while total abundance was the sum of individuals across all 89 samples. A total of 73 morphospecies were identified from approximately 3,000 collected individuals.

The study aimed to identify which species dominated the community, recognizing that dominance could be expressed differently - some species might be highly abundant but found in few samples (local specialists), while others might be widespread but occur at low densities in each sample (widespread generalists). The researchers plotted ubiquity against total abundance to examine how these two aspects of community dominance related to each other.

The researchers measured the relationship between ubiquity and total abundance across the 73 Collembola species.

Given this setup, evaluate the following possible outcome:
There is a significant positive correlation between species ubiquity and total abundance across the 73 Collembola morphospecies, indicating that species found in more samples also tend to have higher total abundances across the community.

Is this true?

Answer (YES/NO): NO